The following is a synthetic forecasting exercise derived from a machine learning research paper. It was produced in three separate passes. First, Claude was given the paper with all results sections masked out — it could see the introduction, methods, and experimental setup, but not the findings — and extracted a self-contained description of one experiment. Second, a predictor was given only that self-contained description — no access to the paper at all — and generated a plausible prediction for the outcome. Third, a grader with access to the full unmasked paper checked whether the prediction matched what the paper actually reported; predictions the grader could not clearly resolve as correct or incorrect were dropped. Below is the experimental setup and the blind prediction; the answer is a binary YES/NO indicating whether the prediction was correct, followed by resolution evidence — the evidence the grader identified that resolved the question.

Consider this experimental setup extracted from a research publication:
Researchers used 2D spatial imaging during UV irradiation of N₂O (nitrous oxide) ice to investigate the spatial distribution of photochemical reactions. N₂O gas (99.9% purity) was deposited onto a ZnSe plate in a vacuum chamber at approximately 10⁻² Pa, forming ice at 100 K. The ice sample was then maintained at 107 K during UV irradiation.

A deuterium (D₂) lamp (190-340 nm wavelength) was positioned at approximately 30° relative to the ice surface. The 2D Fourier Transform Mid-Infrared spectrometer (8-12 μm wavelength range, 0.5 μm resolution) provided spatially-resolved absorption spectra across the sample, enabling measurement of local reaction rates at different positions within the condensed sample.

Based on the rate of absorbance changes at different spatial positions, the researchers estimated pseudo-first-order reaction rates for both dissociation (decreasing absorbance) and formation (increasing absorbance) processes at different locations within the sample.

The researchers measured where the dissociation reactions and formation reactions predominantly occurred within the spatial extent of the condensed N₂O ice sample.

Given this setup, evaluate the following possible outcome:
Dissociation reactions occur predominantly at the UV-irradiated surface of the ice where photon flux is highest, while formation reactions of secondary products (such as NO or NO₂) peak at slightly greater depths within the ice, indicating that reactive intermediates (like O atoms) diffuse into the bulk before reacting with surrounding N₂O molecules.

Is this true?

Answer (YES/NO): NO